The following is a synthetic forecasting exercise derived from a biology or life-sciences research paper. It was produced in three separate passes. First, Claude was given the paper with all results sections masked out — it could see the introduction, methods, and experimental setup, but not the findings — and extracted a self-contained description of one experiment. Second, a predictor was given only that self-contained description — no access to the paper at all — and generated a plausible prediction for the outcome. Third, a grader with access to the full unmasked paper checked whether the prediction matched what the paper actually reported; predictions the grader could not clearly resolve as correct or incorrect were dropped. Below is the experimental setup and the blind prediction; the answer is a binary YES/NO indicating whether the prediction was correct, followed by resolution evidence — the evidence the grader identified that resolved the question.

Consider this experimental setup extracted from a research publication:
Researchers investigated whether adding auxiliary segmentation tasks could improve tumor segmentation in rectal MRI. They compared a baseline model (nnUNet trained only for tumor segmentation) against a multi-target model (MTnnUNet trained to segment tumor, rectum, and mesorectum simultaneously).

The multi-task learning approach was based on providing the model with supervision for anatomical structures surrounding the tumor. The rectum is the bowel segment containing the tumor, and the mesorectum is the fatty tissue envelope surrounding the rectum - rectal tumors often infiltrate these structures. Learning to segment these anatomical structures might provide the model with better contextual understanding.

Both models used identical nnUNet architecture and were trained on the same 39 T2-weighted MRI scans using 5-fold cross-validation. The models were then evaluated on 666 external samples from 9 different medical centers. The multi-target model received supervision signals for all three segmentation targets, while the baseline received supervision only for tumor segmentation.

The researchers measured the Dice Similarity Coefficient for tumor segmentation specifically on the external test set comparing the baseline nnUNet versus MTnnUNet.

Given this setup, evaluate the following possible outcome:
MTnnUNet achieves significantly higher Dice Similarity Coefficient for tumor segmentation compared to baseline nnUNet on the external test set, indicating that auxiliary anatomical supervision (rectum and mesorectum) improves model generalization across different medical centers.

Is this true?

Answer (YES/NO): YES